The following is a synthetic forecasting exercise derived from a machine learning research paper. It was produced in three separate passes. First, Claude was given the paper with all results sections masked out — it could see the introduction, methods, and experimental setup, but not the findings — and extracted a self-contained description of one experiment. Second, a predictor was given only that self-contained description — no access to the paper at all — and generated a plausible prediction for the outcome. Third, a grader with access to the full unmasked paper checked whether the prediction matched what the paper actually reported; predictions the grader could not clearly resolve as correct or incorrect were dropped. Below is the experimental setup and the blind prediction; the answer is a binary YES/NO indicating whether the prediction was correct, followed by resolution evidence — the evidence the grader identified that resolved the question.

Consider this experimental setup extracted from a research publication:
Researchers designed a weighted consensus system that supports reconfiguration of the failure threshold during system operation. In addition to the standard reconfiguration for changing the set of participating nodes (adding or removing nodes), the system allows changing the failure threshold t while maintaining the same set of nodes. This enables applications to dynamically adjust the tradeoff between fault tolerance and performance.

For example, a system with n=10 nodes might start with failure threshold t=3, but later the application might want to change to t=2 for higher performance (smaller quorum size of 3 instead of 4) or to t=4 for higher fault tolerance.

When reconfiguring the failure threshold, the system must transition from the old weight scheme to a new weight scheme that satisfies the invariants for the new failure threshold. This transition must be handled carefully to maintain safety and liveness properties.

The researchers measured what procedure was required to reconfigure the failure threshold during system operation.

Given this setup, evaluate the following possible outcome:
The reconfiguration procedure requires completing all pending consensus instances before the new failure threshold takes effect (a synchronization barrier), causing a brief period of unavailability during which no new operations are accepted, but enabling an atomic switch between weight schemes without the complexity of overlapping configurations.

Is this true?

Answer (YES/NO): NO